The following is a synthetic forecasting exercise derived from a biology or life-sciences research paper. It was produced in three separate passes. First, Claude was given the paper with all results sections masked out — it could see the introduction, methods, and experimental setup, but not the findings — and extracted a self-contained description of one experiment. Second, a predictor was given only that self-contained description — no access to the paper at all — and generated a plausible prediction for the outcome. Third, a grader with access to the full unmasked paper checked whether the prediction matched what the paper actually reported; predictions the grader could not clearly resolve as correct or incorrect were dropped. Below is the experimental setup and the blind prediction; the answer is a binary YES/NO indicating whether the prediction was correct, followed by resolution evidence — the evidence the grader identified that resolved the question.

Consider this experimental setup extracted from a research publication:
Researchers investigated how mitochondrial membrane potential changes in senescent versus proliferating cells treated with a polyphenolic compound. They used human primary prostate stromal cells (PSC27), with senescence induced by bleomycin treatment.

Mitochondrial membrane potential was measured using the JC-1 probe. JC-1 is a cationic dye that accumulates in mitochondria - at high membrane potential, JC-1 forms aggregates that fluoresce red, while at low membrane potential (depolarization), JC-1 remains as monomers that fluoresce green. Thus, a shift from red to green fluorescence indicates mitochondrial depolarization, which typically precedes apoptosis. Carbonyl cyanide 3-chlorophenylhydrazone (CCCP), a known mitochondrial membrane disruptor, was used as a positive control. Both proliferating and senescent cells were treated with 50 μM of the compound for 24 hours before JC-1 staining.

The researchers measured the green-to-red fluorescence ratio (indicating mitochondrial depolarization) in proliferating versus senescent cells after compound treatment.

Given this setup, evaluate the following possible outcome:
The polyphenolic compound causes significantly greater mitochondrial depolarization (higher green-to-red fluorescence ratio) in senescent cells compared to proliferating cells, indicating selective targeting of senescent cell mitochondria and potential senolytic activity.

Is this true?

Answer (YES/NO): YES